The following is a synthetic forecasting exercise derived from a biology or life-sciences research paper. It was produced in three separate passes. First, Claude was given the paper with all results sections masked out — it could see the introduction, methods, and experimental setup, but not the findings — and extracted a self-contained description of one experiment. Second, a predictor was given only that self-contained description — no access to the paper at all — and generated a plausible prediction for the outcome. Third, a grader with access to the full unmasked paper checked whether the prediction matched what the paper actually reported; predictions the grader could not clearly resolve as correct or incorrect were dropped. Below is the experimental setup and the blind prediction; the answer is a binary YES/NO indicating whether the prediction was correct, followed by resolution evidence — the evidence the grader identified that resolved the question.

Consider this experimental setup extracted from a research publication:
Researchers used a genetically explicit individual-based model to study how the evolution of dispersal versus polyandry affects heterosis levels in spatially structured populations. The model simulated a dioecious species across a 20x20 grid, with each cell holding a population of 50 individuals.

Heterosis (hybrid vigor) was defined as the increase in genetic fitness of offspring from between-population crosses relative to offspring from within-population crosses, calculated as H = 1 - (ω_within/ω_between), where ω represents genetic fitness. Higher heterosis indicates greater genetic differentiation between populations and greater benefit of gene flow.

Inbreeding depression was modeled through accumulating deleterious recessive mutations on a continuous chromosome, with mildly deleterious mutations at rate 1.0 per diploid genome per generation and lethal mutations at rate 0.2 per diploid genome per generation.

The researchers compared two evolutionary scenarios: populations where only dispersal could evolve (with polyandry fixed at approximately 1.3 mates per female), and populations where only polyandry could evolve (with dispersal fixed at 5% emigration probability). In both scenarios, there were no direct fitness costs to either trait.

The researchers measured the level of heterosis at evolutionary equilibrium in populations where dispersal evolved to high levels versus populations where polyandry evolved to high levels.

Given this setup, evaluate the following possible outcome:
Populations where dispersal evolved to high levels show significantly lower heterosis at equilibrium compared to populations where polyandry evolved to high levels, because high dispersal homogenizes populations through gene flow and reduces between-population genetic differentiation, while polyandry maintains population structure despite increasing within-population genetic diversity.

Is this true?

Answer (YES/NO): YES